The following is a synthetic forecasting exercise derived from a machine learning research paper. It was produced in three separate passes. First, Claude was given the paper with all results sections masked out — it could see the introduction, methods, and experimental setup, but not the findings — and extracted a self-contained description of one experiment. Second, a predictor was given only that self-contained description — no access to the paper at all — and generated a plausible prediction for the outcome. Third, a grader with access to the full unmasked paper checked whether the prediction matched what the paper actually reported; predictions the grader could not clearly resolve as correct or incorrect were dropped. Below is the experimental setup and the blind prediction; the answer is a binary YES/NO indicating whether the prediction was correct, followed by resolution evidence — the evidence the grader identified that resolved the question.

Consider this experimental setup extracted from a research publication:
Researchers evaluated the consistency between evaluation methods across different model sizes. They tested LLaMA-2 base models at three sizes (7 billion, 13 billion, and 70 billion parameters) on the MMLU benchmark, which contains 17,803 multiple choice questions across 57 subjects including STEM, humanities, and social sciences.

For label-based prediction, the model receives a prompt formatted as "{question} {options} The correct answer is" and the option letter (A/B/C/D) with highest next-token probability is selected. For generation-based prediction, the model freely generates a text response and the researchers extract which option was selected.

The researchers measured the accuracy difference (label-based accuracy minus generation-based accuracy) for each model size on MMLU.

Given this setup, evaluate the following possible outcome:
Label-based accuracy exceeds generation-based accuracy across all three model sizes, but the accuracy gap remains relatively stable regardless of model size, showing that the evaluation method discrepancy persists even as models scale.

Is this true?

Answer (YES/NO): NO